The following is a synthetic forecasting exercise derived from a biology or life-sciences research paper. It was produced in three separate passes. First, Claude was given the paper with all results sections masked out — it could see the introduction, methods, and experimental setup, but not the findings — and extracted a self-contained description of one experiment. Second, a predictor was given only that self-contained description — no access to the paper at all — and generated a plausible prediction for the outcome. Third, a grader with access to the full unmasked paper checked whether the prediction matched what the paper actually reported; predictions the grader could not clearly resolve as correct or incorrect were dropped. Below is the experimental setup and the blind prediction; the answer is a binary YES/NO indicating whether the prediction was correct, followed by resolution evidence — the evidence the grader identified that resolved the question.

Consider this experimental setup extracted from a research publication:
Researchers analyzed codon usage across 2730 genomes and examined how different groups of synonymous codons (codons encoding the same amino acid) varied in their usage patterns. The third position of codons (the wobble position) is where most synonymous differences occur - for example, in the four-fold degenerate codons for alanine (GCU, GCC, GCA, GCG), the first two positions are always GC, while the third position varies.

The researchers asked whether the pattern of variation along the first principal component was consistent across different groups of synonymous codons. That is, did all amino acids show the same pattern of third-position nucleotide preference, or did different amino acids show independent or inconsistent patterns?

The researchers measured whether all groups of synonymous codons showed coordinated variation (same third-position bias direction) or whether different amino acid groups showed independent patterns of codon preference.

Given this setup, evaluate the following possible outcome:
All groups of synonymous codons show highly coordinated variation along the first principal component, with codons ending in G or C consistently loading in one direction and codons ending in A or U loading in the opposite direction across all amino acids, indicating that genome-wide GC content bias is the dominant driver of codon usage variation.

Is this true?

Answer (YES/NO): YES